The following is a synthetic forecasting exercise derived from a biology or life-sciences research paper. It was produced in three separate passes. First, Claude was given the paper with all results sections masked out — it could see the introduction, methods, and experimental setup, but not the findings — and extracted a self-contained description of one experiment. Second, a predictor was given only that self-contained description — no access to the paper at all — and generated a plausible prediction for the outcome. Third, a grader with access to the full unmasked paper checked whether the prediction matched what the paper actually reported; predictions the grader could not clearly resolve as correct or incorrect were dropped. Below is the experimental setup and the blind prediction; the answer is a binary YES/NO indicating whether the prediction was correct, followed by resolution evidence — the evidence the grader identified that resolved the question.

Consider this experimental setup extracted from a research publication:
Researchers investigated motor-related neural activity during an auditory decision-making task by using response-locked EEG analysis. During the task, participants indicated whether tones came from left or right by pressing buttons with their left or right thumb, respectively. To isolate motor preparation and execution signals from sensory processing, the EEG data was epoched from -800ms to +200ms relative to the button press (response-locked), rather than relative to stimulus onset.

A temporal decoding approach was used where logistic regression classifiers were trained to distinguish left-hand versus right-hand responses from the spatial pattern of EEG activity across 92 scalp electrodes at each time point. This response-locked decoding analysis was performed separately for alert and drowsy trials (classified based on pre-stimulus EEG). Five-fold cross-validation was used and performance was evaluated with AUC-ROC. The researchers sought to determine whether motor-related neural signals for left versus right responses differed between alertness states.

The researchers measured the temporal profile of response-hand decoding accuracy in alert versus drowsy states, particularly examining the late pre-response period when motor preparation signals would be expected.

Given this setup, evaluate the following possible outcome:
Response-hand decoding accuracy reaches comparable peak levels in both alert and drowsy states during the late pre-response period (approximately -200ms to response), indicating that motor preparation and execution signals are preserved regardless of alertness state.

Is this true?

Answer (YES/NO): NO